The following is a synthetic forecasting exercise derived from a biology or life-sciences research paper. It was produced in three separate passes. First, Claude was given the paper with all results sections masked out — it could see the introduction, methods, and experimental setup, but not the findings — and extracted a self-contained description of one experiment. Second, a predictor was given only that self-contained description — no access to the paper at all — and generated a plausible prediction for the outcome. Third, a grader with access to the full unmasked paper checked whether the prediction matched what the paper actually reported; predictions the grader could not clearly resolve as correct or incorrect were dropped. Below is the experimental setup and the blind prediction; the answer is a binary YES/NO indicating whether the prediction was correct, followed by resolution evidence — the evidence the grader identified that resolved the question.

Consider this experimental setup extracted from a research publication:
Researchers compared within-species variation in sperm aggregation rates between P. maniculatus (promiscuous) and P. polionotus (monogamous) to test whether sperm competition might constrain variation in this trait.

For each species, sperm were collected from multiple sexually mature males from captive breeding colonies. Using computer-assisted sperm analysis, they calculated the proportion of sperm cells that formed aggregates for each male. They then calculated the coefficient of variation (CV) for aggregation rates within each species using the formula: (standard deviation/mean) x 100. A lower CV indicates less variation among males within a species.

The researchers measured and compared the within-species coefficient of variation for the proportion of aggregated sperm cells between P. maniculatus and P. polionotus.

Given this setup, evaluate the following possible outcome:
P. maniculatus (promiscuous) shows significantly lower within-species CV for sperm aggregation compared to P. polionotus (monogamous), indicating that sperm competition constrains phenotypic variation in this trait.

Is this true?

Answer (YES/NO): NO